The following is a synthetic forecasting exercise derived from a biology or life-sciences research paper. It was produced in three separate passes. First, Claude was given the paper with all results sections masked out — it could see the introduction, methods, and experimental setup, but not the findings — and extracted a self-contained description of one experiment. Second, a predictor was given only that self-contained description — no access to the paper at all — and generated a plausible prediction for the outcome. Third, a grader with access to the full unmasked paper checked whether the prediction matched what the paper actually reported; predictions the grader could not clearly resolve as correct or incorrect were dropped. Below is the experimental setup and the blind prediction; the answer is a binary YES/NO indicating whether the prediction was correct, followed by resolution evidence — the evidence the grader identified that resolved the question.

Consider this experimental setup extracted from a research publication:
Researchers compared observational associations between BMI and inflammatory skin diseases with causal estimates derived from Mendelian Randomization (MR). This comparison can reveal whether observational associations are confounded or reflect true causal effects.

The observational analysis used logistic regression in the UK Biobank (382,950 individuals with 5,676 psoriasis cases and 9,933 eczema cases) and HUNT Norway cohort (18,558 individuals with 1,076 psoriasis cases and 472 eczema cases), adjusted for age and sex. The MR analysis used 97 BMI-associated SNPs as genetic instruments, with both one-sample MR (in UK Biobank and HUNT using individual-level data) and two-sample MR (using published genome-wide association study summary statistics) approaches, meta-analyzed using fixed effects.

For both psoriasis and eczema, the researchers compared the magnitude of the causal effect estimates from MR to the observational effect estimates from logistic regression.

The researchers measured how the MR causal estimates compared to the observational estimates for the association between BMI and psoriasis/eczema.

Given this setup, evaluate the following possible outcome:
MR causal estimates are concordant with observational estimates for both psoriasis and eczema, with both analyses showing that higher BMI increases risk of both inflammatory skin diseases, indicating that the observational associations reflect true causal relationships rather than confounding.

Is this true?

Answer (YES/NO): NO